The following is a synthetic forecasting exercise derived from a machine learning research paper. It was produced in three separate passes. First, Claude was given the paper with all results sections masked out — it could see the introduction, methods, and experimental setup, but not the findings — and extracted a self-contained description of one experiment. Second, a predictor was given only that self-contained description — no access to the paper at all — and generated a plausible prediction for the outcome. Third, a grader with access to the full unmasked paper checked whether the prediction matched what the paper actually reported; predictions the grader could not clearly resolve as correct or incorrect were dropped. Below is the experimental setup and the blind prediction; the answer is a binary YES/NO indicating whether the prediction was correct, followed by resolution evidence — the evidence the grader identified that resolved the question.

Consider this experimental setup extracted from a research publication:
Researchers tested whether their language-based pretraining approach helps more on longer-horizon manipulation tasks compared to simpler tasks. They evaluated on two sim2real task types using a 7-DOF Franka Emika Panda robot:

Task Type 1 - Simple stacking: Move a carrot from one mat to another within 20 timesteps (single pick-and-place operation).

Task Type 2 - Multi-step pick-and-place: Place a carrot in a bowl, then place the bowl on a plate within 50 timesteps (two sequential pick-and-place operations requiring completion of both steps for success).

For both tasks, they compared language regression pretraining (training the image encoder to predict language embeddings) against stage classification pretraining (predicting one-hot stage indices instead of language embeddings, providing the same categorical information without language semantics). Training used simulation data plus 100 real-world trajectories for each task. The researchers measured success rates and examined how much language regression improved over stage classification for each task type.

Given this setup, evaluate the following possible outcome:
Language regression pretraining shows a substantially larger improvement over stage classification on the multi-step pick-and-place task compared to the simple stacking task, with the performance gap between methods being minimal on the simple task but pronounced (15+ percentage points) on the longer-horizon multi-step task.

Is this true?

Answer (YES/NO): NO